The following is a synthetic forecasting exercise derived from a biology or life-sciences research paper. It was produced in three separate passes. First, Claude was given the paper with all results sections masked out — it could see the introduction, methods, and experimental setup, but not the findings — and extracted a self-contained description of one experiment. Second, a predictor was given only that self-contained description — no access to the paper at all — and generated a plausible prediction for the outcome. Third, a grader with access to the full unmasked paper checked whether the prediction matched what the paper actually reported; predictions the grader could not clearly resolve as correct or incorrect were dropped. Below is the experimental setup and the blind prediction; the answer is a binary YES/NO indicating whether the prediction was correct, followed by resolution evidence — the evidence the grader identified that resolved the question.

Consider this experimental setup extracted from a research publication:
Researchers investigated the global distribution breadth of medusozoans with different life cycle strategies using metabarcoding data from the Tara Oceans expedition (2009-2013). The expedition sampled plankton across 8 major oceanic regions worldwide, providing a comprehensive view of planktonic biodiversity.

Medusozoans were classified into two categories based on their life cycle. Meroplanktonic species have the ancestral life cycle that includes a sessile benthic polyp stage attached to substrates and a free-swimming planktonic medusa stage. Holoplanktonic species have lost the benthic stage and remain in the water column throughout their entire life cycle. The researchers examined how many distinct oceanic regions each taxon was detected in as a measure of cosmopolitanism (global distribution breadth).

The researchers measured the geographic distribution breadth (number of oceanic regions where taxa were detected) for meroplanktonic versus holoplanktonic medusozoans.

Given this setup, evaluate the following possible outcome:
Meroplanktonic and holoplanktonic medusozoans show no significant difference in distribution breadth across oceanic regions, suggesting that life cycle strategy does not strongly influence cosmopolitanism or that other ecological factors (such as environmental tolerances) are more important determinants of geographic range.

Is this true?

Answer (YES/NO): NO